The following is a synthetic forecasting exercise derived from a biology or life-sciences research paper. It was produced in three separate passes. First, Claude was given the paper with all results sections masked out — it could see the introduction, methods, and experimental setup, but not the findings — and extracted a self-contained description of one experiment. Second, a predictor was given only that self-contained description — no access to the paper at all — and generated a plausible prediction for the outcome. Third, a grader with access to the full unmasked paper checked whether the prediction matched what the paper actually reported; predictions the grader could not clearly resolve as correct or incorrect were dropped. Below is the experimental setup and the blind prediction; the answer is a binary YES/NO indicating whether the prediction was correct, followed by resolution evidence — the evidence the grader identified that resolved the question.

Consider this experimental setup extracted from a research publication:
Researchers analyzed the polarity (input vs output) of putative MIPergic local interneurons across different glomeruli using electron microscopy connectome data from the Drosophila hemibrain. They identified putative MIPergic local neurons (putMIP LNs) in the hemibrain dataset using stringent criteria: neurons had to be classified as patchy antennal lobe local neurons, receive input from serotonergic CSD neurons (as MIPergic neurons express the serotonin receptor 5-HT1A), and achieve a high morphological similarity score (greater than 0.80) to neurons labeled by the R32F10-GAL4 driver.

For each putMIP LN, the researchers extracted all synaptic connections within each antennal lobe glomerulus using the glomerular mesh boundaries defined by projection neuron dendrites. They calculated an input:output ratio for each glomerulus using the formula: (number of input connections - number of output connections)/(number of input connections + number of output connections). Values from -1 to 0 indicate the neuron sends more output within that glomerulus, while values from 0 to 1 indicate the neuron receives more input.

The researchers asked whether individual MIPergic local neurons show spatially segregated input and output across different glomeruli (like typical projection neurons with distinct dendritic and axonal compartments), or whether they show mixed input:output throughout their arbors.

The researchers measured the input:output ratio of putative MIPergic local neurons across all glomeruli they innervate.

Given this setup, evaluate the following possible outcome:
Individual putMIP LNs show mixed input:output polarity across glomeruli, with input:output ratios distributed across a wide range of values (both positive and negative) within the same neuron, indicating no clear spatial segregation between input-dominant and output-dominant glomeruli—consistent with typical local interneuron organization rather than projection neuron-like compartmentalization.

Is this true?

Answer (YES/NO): NO